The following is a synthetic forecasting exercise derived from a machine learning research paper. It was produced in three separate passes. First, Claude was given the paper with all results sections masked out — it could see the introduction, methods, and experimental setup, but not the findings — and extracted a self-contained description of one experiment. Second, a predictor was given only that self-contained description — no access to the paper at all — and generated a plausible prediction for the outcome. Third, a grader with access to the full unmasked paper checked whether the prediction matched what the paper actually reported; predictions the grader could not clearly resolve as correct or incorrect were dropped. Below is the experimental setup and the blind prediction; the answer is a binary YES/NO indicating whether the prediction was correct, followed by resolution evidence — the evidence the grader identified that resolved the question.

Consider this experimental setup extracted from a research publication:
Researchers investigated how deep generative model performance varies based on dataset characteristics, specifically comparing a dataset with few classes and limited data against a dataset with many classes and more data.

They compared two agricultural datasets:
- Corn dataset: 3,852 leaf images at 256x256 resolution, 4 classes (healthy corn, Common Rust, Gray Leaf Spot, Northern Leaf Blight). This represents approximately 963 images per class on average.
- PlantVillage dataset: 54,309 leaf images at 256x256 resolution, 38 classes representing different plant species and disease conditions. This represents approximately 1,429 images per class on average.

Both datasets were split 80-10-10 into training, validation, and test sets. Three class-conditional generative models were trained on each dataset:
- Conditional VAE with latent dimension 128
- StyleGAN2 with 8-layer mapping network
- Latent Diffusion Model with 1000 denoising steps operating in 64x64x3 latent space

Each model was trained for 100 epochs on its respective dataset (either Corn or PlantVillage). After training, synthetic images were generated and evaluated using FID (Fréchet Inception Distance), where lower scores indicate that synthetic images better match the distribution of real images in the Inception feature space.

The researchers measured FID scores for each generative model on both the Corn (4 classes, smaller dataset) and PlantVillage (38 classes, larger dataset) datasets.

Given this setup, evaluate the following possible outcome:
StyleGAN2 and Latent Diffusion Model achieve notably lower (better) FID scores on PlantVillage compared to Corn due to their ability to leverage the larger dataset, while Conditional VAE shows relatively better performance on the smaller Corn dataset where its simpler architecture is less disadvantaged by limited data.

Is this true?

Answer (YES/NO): NO